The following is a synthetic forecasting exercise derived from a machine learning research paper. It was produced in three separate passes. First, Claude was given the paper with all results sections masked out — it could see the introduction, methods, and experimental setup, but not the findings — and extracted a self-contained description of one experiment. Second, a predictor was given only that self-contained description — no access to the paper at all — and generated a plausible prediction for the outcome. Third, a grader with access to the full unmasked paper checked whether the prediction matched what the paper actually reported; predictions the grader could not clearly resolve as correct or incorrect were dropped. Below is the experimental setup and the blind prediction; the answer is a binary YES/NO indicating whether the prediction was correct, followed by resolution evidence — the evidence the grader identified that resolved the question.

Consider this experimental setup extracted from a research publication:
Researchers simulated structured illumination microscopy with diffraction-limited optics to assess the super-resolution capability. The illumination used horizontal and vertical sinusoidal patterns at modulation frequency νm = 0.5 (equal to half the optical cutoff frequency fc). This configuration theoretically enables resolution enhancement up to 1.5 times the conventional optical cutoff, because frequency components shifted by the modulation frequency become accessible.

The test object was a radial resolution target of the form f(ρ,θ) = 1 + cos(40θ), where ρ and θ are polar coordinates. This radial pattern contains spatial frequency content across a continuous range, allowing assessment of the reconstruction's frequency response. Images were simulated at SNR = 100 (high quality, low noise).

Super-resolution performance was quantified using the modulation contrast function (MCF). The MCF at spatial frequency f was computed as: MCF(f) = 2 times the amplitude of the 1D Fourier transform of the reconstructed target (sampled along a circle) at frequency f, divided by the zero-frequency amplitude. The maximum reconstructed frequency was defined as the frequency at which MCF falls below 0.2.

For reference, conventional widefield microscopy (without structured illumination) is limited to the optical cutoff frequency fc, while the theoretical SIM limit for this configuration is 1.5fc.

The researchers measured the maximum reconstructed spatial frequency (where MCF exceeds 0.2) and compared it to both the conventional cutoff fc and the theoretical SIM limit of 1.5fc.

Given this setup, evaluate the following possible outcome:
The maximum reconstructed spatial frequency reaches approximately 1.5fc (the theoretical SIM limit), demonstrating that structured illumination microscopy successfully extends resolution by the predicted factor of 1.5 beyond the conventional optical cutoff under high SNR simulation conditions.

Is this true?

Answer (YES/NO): NO